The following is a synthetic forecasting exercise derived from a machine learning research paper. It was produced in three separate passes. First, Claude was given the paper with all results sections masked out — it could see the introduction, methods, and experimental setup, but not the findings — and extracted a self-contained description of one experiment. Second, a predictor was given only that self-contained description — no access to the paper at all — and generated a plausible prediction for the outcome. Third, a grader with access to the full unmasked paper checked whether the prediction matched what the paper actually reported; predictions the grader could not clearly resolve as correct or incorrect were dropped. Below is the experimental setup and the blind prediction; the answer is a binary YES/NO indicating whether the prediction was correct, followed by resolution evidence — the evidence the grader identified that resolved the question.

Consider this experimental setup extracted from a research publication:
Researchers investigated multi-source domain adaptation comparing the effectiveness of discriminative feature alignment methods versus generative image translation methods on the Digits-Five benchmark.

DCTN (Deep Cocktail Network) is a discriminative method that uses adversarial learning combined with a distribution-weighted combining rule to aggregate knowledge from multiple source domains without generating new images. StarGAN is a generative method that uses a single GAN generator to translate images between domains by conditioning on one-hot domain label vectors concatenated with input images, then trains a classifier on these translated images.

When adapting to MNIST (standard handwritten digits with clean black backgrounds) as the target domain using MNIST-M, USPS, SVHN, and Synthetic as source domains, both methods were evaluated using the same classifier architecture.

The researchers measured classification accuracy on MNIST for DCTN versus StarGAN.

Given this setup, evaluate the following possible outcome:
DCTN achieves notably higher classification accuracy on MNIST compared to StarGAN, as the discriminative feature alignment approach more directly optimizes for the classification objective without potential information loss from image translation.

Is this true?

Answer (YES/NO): NO